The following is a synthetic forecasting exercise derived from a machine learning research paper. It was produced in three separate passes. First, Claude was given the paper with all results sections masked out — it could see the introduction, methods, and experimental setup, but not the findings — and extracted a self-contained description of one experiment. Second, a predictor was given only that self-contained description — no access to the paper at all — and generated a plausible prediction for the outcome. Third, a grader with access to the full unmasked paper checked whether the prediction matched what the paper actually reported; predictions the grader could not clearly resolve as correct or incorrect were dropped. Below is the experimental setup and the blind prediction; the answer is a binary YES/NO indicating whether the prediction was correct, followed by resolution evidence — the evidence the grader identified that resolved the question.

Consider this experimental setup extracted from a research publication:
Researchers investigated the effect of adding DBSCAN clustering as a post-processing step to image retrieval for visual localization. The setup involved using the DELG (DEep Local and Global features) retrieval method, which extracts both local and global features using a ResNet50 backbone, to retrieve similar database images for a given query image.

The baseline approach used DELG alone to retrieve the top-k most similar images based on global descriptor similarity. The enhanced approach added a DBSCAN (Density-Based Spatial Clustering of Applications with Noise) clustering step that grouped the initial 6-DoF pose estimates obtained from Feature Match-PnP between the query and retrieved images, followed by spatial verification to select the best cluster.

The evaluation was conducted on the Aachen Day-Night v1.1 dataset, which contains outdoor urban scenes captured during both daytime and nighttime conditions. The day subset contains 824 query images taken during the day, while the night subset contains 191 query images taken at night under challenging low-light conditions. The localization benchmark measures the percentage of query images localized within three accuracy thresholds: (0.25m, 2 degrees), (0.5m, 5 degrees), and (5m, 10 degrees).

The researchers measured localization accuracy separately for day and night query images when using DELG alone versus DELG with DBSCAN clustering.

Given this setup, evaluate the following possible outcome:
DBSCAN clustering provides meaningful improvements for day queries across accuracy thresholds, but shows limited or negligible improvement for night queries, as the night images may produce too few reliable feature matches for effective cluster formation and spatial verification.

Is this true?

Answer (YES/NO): NO